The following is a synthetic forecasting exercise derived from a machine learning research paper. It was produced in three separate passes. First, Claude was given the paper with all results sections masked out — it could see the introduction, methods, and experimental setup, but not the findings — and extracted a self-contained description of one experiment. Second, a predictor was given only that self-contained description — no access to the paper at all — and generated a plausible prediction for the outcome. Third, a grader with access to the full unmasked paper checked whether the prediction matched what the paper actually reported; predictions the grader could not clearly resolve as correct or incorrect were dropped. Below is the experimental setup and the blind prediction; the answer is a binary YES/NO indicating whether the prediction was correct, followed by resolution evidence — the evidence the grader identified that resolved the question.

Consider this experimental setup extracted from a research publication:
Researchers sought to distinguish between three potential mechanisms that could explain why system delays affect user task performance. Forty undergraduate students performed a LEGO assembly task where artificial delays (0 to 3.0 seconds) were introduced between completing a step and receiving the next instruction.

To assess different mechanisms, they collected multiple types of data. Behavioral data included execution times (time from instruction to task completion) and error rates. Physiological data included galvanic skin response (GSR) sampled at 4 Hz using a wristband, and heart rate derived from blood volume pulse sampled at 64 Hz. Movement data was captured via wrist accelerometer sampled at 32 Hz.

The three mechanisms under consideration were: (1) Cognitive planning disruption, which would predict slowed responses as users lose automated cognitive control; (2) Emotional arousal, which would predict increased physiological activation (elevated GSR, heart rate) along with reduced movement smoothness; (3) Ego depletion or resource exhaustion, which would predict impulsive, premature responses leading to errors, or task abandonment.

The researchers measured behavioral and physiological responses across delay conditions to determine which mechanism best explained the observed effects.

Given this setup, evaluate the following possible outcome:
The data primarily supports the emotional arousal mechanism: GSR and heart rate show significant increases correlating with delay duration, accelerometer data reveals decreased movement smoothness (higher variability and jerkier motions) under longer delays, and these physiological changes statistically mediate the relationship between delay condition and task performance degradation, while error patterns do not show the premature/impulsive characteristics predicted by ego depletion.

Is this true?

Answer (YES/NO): NO